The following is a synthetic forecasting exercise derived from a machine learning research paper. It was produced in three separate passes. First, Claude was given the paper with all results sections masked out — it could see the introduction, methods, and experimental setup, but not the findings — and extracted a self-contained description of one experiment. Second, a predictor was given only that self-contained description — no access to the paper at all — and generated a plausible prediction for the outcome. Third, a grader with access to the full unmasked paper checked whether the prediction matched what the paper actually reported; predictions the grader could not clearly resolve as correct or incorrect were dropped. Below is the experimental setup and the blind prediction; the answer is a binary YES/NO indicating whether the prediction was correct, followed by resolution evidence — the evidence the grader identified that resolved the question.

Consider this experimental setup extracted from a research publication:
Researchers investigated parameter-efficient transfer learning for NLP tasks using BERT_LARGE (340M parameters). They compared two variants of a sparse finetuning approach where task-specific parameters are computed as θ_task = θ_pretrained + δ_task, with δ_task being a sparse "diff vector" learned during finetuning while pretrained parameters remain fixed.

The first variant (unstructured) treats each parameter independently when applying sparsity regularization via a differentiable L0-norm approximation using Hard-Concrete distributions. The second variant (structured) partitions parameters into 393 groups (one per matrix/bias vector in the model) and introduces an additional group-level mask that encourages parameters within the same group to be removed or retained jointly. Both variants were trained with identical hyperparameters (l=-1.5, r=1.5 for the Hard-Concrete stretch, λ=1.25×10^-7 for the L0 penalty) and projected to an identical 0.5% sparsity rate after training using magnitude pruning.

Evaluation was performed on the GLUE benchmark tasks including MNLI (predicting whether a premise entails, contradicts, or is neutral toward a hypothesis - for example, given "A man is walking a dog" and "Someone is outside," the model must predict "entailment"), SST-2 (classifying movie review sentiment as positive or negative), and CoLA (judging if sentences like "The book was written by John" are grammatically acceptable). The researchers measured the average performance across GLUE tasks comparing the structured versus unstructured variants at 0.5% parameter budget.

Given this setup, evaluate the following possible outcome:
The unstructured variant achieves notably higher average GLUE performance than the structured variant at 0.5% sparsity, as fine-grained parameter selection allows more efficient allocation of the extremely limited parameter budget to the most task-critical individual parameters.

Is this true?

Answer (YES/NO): NO